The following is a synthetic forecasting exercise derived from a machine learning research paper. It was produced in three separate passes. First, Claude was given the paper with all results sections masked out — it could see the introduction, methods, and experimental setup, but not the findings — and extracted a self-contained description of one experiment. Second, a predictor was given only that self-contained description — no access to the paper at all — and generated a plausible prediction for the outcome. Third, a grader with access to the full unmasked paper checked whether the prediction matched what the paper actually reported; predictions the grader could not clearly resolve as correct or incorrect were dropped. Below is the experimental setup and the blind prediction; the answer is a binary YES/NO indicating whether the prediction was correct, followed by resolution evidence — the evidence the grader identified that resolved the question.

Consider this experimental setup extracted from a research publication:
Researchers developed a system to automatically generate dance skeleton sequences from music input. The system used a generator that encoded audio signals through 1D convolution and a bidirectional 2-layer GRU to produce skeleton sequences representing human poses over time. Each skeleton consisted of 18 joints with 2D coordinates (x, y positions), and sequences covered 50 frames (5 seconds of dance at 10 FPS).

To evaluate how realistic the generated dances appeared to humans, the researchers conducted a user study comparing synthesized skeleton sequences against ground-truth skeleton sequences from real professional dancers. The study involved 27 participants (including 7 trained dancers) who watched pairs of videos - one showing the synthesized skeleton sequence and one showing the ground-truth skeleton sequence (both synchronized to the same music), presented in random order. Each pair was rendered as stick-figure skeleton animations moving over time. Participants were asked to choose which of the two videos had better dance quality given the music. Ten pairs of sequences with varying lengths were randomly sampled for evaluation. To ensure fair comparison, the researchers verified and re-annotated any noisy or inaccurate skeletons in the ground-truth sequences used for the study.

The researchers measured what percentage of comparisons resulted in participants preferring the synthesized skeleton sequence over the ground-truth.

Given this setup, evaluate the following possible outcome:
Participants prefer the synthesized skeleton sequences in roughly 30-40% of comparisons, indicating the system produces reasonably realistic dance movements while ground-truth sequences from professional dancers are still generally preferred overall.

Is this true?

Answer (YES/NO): NO